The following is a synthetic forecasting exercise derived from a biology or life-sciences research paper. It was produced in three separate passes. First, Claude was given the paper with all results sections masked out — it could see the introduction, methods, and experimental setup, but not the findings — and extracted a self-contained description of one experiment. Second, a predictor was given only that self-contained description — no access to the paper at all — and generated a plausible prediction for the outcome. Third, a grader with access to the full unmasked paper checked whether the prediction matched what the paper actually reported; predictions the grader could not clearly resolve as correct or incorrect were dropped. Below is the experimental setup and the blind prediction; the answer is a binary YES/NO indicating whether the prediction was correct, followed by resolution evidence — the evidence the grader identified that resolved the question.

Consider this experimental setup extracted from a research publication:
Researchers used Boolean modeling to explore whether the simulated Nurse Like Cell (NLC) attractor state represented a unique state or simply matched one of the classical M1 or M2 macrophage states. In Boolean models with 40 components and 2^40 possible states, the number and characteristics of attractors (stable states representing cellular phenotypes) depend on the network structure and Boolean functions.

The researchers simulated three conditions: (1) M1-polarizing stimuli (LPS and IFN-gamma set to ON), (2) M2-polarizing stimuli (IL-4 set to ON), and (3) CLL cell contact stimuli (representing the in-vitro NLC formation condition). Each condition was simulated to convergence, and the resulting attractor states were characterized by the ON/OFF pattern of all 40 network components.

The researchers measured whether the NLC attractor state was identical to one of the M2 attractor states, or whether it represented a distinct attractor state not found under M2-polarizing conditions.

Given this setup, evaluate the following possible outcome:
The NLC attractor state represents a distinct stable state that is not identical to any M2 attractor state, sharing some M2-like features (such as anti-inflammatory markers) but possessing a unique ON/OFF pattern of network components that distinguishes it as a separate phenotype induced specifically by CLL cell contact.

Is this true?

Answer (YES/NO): YES